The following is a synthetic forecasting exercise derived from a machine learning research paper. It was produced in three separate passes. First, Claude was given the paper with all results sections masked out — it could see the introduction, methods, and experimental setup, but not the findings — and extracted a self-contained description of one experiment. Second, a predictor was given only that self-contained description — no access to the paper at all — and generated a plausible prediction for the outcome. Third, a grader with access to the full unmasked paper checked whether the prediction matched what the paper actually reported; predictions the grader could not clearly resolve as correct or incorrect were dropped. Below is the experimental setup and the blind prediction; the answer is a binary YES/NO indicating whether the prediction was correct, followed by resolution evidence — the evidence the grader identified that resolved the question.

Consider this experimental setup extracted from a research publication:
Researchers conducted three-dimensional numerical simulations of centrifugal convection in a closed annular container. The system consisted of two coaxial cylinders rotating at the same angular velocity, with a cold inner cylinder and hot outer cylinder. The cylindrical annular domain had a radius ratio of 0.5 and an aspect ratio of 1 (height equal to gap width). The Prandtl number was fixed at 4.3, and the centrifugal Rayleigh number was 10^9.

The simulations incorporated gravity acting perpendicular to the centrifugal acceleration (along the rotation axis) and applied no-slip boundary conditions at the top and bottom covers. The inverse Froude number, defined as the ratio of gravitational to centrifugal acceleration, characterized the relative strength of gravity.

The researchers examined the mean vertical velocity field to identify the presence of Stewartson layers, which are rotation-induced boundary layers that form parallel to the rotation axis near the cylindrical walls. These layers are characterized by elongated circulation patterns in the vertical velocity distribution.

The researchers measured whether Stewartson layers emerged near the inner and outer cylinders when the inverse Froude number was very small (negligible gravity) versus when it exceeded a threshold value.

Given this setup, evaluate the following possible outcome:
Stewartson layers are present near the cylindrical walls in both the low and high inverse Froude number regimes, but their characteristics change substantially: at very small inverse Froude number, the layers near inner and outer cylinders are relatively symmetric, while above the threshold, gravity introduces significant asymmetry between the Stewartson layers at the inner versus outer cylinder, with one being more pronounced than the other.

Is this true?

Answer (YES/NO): NO